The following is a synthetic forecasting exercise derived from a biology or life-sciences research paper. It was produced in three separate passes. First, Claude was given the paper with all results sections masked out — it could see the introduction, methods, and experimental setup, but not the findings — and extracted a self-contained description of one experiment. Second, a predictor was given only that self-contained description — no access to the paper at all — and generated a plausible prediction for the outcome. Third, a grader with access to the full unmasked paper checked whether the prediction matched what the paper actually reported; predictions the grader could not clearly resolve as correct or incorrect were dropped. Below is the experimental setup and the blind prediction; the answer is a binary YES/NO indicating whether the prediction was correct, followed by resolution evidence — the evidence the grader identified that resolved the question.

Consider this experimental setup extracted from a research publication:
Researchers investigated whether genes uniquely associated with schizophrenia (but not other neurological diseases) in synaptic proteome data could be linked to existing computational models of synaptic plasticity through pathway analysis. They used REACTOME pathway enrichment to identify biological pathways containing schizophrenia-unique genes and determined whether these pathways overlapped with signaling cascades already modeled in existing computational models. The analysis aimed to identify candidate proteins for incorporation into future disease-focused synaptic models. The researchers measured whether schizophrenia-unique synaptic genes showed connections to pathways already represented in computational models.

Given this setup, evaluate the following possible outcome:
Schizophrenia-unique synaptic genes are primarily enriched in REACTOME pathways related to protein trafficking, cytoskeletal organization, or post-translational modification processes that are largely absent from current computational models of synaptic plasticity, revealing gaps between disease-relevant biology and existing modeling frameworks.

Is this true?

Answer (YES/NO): NO